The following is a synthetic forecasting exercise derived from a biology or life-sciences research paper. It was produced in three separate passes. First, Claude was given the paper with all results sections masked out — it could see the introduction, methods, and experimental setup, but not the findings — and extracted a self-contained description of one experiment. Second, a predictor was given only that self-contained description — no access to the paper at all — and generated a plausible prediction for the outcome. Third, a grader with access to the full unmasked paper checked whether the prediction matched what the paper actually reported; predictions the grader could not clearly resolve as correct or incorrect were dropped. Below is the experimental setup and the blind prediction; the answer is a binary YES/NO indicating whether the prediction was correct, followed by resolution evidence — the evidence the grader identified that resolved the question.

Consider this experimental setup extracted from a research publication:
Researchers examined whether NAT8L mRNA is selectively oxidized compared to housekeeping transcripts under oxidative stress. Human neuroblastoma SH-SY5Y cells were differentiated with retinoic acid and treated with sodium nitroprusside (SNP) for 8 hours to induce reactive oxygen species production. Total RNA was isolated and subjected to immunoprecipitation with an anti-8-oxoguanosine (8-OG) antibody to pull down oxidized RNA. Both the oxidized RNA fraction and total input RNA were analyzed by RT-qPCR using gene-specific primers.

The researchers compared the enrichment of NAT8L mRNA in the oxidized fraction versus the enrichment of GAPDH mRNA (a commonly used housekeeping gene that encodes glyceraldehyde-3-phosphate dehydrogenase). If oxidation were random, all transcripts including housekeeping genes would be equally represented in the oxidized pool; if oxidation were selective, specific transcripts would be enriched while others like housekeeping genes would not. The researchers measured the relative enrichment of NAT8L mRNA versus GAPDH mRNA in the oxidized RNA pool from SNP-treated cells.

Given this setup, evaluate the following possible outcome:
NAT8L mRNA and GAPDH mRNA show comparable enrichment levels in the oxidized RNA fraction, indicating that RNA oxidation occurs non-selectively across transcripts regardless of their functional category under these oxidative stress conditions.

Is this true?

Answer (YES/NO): NO